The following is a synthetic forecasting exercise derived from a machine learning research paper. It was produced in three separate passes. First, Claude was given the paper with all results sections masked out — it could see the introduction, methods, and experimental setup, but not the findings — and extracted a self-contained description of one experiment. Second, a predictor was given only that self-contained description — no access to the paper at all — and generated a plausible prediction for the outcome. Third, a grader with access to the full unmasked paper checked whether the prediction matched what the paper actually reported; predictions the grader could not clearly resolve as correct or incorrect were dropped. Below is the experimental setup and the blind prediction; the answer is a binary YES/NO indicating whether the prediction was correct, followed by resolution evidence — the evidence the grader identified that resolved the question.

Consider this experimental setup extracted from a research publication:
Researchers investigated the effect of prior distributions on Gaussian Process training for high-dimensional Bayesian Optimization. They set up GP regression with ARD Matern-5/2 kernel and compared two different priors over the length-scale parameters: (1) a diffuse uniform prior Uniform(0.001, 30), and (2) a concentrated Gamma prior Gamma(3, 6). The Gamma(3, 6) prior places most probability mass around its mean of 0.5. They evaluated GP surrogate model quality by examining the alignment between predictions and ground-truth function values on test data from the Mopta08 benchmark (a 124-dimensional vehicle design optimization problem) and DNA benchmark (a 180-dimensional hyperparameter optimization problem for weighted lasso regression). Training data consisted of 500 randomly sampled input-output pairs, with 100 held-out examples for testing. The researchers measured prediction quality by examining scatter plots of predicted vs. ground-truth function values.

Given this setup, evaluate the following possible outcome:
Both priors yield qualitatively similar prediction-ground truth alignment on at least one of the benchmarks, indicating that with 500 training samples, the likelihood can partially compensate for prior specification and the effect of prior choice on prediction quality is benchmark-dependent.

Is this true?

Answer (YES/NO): NO